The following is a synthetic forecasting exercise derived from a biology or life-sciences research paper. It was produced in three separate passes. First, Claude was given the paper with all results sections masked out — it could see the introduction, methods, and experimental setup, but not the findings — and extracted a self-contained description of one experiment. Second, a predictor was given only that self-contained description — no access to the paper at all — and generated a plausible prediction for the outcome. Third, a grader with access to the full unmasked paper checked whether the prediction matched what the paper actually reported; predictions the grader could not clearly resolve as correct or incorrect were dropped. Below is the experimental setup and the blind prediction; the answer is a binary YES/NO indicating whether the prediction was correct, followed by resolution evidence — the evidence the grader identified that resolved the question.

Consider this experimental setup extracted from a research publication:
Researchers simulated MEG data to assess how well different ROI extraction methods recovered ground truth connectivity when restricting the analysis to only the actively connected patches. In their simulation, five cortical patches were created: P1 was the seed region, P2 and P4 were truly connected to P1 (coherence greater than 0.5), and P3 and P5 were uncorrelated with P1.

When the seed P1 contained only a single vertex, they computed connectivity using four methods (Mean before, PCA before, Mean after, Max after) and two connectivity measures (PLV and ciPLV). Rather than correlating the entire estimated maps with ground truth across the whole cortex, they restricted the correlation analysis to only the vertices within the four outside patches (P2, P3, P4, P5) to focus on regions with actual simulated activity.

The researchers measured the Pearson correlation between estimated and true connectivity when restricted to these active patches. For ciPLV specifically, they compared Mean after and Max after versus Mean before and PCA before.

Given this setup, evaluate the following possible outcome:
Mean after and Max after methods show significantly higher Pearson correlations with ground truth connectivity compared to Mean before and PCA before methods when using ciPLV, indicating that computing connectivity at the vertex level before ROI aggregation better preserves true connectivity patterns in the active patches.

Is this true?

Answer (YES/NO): YES